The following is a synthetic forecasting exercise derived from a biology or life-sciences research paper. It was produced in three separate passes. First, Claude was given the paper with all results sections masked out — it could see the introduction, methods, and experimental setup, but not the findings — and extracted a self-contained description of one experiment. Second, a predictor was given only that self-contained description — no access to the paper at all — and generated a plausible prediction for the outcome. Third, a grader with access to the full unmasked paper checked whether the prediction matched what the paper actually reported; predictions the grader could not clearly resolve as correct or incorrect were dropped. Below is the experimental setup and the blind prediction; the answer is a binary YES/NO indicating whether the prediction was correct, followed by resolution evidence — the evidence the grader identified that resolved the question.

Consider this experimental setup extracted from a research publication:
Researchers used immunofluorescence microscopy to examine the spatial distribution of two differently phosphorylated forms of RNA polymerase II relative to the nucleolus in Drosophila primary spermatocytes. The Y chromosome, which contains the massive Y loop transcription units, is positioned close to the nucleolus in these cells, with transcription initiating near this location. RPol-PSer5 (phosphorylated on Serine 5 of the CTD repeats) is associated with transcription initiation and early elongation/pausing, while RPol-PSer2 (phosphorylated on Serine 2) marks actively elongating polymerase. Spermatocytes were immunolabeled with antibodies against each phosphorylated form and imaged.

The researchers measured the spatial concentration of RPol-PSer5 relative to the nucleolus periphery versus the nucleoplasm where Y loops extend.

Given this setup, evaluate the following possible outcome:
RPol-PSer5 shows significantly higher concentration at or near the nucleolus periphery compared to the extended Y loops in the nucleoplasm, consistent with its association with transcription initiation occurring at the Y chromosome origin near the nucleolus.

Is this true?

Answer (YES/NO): YES